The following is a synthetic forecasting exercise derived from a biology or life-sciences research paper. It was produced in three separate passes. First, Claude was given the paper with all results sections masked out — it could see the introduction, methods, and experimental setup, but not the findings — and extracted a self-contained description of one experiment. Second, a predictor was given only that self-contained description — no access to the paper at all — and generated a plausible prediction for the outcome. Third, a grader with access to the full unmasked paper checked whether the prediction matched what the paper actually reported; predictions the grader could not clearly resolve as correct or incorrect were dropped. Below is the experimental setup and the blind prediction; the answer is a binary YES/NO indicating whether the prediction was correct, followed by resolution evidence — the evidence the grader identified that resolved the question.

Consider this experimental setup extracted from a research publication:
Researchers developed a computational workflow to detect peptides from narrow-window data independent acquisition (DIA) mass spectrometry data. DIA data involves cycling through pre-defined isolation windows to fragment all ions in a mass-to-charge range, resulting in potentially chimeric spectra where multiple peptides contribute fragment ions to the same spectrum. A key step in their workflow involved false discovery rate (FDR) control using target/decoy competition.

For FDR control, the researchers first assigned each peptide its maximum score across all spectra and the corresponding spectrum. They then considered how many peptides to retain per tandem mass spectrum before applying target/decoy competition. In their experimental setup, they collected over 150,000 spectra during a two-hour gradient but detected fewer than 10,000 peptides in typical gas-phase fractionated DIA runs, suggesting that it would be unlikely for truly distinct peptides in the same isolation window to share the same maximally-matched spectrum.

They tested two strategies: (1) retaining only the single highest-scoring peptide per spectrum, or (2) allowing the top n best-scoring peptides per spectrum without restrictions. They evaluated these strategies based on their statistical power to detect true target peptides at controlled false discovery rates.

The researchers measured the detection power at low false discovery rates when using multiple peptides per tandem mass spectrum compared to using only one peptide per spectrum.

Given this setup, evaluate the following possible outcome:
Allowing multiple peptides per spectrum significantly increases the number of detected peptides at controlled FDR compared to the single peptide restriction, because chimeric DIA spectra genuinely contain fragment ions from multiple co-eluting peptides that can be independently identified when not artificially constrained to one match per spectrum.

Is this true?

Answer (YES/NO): NO